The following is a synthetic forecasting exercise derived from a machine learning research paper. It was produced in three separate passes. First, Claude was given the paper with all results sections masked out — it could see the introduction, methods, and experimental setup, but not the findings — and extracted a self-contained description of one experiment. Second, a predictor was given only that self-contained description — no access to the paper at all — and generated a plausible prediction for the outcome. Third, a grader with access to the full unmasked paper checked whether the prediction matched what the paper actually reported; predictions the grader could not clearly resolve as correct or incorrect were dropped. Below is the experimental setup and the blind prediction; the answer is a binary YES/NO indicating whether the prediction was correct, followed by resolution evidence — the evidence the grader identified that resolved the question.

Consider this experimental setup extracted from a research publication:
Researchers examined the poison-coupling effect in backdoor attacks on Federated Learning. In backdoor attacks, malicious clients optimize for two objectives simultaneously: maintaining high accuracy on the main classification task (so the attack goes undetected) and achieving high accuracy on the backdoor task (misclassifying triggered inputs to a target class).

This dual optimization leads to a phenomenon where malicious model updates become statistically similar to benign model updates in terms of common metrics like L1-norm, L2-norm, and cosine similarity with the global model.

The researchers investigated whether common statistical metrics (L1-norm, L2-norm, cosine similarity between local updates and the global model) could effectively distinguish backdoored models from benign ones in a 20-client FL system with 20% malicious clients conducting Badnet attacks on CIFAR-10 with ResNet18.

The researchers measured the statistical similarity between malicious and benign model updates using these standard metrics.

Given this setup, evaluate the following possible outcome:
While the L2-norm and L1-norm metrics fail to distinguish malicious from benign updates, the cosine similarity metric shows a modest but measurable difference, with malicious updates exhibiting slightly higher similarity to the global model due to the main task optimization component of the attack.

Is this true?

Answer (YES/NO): NO